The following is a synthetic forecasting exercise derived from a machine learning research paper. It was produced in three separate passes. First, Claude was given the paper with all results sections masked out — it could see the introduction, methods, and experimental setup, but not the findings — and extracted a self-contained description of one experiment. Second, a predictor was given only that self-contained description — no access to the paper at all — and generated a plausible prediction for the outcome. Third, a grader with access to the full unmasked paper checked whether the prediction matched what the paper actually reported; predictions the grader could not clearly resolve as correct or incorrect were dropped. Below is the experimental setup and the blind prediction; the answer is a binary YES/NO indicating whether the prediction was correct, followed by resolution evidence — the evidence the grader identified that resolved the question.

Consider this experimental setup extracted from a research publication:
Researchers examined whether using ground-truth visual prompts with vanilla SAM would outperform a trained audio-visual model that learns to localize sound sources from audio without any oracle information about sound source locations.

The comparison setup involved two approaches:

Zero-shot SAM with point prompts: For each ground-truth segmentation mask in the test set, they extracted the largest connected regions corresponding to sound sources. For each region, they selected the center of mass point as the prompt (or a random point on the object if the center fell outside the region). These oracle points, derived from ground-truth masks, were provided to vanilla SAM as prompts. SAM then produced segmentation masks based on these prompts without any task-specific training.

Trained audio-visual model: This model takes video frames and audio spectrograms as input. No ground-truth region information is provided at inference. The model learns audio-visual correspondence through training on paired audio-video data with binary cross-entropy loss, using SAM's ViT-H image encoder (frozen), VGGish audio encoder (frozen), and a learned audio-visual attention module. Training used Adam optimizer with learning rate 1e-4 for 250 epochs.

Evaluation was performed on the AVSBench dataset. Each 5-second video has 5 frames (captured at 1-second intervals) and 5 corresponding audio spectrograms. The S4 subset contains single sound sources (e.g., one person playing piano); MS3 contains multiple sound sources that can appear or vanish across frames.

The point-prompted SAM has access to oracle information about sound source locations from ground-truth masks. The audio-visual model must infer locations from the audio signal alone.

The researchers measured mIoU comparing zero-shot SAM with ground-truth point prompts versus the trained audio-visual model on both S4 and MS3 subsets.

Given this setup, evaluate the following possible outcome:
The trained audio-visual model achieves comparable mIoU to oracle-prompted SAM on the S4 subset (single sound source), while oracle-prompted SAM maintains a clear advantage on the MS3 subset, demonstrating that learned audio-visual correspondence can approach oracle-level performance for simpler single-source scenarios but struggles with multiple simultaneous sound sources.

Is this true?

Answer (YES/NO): NO